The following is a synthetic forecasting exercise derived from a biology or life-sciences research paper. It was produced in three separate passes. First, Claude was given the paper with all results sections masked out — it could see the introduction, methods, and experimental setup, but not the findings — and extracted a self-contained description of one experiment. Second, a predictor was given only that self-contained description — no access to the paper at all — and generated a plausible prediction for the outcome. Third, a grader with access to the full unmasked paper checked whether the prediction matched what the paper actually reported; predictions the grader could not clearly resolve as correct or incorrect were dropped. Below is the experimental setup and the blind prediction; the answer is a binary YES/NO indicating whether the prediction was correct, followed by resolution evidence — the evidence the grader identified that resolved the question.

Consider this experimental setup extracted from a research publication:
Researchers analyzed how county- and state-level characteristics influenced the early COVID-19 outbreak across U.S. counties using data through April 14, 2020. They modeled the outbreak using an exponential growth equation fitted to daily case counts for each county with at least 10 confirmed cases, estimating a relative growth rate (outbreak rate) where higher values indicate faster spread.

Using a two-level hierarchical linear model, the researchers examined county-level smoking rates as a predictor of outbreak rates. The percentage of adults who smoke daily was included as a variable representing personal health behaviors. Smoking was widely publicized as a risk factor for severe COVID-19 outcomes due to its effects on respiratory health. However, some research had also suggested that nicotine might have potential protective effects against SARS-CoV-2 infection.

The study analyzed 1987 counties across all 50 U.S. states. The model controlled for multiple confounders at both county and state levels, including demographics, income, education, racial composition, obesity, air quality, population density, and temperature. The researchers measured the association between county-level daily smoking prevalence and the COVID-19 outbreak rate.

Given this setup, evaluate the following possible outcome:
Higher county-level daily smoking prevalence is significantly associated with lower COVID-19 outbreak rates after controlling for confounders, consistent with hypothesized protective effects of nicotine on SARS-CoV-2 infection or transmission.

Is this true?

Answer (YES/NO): NO